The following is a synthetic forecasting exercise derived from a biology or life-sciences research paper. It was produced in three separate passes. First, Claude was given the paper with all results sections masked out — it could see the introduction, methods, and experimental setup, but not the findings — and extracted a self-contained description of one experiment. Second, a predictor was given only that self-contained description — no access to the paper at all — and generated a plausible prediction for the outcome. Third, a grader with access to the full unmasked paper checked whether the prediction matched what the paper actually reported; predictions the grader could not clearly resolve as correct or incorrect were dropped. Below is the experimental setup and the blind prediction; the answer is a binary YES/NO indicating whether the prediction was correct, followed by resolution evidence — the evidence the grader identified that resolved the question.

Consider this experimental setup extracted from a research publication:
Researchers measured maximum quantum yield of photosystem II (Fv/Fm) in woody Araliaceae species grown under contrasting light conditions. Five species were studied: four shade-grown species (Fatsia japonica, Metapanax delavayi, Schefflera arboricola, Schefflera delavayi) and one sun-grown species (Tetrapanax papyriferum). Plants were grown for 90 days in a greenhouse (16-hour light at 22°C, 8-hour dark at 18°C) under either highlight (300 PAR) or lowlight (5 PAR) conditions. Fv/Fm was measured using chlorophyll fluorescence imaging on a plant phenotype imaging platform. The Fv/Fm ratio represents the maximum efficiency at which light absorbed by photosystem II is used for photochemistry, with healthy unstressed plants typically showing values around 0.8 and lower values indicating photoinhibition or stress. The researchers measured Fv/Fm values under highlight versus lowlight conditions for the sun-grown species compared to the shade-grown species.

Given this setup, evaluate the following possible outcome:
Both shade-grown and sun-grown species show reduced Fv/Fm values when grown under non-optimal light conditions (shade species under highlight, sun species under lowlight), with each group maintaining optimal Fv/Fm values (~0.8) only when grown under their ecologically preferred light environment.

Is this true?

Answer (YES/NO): NO